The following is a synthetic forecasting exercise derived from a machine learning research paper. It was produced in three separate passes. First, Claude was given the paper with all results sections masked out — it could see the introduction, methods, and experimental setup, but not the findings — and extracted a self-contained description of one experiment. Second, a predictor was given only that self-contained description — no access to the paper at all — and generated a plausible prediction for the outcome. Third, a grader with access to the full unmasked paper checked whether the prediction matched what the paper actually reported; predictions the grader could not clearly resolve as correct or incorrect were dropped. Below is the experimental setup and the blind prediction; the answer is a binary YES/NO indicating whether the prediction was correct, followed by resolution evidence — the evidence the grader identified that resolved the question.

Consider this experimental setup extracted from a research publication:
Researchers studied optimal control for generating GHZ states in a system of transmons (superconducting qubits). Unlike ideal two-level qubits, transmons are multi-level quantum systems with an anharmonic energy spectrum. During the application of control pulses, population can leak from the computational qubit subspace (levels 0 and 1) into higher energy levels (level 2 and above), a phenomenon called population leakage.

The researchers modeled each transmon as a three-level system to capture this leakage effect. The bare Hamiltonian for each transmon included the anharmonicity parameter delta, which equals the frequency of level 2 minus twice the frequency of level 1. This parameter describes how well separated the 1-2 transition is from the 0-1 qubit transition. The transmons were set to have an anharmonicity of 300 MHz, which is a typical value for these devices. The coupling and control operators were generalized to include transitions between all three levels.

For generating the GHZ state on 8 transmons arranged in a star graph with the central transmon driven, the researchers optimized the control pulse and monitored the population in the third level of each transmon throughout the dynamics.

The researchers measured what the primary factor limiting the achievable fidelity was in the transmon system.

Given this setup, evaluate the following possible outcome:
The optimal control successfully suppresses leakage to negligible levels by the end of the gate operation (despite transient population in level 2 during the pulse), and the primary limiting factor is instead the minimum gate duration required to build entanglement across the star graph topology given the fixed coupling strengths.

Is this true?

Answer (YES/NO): NO